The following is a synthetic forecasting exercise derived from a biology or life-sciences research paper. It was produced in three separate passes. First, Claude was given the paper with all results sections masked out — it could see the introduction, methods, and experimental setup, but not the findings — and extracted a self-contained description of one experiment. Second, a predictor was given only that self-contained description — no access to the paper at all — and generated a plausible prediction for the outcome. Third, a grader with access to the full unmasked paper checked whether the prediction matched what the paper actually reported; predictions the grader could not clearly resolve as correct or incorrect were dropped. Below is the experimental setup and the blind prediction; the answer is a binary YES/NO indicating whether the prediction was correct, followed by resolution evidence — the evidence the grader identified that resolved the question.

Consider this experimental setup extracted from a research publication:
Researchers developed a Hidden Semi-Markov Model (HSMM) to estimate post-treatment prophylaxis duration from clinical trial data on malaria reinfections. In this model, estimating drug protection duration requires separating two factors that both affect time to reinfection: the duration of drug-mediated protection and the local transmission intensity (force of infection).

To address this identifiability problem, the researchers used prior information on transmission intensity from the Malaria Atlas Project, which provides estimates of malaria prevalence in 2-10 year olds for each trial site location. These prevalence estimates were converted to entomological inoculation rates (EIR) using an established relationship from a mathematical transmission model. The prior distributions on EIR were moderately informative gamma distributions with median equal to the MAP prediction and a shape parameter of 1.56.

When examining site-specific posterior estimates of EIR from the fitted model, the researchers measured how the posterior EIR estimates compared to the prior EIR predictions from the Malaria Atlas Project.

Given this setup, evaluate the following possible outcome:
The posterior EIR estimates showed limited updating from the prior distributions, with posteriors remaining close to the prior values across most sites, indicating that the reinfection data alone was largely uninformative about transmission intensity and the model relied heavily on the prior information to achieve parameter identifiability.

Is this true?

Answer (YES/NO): NO